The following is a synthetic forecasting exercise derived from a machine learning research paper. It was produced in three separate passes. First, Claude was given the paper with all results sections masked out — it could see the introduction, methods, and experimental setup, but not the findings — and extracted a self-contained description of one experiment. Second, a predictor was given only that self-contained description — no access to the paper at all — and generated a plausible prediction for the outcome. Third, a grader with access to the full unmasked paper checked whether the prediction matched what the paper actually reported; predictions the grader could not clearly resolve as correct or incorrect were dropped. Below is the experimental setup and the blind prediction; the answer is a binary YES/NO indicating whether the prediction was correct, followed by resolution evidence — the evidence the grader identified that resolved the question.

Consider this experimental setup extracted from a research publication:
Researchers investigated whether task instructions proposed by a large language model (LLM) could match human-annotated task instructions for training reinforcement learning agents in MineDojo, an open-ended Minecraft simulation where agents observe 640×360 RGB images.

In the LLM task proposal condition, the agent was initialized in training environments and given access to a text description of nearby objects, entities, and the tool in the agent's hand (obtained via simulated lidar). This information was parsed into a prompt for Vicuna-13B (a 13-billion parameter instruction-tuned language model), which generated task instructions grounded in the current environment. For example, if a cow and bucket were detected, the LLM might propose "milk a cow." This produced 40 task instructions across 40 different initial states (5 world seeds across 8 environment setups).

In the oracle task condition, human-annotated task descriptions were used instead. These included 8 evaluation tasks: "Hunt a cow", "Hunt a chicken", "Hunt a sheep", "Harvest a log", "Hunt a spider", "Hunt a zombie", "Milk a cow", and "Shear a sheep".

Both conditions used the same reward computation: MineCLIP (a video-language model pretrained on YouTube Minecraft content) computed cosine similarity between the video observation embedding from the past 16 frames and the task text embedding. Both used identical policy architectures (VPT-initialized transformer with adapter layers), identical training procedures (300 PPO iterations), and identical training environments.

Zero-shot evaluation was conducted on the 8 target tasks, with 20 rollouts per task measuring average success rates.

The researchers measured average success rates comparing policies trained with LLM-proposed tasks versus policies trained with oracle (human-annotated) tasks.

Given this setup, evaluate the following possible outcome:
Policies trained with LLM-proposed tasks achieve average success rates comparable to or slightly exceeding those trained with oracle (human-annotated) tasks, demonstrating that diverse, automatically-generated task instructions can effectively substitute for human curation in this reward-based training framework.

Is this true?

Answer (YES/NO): YES